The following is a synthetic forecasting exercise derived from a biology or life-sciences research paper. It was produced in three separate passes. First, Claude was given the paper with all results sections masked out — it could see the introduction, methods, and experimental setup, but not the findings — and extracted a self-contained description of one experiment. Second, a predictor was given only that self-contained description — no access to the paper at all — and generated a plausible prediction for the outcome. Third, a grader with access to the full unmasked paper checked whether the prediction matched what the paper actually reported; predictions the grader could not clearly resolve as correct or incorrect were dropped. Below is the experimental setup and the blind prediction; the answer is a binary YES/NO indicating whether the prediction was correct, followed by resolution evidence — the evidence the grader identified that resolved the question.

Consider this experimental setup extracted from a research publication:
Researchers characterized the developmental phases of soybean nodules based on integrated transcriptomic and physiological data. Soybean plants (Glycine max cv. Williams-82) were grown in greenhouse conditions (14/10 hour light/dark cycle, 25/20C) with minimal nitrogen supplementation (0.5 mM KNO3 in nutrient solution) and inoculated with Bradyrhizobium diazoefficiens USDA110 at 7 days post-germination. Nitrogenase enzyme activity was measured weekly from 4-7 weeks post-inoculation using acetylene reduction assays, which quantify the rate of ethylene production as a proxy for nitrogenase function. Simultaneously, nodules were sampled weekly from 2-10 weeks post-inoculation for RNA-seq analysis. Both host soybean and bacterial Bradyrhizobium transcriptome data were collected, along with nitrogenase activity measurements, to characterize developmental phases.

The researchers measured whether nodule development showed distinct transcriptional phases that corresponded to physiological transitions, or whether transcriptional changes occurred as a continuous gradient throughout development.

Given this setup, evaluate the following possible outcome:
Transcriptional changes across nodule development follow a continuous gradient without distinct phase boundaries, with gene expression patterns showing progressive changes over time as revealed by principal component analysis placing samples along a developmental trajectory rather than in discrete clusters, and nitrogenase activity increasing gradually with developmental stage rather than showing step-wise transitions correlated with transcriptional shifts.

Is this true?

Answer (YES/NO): NO